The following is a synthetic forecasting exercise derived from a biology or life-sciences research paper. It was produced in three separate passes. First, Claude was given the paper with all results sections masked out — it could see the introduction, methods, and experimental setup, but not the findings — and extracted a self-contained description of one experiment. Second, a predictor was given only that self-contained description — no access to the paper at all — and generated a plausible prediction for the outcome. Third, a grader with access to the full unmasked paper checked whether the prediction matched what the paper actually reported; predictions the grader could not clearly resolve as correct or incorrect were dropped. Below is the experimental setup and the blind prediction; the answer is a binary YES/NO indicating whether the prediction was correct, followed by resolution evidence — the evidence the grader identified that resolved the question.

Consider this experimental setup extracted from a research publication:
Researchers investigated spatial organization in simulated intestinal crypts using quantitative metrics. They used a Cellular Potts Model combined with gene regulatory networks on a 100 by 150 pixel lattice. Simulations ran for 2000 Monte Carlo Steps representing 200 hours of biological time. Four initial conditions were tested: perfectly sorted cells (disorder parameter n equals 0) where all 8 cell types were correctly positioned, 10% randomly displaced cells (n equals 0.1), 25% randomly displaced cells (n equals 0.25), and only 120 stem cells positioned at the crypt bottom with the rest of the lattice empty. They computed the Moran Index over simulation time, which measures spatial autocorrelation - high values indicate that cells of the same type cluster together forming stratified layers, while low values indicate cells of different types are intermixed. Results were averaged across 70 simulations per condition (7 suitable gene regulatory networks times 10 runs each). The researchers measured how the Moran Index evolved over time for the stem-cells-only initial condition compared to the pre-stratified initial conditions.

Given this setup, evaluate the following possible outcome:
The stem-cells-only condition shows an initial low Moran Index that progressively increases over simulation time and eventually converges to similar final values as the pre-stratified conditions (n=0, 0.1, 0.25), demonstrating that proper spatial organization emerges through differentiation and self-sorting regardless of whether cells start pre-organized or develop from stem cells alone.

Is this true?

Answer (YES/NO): NO